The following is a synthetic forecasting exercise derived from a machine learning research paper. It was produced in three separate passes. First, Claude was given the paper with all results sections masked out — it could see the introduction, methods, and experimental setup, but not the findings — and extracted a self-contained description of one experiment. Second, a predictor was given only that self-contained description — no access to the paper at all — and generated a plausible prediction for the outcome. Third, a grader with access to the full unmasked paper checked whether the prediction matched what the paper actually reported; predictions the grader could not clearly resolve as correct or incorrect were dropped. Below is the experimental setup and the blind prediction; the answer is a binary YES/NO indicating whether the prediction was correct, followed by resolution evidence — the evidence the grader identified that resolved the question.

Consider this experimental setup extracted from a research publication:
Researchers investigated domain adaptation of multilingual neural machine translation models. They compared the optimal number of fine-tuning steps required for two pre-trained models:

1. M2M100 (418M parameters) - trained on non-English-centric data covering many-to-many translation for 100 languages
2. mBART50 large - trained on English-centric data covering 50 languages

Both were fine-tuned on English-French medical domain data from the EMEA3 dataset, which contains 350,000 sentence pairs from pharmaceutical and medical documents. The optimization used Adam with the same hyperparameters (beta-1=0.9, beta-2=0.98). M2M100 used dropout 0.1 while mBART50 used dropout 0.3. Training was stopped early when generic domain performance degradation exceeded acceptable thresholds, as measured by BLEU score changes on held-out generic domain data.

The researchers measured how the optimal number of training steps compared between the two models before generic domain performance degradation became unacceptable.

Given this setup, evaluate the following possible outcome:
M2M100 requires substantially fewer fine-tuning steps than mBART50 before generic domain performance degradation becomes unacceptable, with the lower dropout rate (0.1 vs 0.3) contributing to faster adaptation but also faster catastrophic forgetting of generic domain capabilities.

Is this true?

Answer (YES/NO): NO